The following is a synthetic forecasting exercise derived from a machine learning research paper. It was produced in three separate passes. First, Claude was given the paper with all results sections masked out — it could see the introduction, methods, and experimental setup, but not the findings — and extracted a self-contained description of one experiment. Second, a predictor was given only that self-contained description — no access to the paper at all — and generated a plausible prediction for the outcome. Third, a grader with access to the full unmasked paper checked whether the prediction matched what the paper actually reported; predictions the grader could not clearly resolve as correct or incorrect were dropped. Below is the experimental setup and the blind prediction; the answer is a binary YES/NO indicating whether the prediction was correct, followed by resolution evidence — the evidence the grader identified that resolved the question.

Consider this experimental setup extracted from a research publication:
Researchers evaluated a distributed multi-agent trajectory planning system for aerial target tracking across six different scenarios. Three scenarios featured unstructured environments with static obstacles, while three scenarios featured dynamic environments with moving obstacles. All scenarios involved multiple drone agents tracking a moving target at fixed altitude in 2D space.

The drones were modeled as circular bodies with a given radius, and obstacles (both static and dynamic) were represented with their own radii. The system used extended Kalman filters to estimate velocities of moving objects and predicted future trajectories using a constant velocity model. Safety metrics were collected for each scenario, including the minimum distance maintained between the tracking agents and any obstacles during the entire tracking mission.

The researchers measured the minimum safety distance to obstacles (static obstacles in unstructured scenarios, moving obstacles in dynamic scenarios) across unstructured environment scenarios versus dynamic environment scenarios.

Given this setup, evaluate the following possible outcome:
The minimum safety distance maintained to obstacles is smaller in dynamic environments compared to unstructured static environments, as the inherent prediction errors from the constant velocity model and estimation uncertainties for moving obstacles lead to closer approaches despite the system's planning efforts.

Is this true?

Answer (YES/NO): NO